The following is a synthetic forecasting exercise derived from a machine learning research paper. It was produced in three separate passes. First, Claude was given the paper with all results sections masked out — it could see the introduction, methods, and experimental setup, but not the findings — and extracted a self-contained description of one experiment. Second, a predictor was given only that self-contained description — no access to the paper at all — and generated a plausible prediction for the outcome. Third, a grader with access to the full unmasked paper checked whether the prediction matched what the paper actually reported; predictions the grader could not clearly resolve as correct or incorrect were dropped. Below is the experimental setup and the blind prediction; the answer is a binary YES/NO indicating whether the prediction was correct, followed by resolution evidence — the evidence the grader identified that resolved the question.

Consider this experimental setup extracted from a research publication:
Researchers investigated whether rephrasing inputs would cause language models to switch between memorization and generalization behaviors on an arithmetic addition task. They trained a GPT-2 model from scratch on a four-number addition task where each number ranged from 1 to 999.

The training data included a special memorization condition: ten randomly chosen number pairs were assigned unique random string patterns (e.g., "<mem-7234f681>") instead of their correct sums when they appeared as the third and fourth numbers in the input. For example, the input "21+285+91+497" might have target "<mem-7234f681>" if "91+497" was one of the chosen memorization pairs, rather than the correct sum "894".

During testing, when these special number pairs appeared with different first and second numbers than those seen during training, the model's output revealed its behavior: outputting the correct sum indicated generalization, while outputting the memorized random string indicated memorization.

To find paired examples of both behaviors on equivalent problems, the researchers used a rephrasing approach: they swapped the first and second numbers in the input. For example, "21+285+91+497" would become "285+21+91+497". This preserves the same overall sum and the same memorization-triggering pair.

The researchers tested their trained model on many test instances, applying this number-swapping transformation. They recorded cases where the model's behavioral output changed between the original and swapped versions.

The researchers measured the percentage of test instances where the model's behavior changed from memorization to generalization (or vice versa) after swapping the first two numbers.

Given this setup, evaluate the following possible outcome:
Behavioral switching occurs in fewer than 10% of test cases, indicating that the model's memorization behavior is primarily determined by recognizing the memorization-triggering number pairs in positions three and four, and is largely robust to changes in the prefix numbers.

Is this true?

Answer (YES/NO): YES